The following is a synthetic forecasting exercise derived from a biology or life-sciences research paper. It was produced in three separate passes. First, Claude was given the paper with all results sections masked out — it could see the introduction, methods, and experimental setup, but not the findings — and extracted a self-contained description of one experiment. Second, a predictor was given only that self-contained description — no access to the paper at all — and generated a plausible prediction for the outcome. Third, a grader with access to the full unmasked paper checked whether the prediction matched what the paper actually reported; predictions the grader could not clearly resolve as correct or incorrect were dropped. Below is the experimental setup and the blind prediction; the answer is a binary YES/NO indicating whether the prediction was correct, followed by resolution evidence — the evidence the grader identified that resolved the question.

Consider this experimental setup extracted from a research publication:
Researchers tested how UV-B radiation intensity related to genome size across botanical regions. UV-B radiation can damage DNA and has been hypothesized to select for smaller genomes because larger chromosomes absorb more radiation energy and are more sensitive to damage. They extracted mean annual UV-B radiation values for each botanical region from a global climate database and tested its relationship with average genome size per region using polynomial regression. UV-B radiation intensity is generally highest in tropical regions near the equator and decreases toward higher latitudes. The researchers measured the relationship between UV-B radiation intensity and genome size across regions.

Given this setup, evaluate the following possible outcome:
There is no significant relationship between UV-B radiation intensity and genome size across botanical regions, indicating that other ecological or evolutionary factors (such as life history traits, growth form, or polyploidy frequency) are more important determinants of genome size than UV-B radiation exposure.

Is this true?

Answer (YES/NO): NO